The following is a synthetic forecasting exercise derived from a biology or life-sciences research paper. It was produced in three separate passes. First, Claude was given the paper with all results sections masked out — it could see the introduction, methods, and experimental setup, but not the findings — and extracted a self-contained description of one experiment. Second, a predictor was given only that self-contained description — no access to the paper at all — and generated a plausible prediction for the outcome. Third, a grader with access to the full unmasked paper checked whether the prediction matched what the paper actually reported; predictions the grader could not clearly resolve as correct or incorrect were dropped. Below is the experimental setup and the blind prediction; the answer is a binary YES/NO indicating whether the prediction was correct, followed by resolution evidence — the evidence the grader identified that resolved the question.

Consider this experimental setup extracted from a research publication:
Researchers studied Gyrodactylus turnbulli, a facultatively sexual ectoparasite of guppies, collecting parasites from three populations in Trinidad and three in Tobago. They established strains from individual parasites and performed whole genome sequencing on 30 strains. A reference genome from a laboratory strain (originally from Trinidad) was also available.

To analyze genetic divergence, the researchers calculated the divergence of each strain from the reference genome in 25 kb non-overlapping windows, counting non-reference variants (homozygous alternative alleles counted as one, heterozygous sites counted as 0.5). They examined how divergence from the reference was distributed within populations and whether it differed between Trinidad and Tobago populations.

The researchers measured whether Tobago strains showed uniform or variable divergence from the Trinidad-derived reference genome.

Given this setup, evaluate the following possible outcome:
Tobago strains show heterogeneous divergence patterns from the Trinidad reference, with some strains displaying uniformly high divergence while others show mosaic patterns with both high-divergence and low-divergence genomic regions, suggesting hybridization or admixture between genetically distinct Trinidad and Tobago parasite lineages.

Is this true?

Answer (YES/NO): YES